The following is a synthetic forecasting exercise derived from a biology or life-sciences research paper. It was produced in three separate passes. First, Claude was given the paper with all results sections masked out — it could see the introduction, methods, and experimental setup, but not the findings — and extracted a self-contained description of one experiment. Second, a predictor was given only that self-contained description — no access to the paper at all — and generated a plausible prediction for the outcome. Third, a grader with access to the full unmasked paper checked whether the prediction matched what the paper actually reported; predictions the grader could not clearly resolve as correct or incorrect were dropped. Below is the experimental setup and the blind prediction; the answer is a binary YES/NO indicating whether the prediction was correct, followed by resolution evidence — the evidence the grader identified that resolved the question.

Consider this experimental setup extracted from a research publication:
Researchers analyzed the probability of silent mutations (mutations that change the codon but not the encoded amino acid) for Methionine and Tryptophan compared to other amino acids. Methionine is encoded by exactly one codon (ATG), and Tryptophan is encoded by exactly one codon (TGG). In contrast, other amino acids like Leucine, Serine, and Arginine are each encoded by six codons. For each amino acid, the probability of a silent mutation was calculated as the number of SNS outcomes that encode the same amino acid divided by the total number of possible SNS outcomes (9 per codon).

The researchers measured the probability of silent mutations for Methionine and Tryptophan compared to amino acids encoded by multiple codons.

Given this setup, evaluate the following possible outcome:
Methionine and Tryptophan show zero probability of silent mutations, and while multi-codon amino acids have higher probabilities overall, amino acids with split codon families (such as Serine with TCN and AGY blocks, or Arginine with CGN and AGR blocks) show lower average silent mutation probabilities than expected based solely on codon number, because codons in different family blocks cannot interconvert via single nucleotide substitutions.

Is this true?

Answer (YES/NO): YES